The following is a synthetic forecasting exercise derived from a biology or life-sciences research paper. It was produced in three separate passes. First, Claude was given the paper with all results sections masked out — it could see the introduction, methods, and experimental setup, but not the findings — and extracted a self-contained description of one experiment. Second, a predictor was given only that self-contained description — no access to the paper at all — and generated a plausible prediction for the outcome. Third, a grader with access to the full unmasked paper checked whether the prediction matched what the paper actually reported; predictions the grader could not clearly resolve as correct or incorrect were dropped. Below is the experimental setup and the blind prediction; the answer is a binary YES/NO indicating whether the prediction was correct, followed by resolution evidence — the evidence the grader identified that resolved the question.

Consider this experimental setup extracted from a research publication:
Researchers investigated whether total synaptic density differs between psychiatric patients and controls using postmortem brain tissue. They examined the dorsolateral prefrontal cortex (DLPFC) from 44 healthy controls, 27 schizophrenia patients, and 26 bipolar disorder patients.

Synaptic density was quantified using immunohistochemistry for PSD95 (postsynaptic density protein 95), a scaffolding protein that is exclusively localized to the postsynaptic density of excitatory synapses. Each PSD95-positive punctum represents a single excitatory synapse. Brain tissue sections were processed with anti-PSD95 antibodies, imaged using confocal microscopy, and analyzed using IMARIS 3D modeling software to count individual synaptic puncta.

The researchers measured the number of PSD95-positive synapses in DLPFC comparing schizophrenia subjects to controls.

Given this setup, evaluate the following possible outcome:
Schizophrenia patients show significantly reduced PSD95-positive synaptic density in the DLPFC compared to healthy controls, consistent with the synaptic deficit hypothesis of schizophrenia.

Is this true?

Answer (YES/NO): YES